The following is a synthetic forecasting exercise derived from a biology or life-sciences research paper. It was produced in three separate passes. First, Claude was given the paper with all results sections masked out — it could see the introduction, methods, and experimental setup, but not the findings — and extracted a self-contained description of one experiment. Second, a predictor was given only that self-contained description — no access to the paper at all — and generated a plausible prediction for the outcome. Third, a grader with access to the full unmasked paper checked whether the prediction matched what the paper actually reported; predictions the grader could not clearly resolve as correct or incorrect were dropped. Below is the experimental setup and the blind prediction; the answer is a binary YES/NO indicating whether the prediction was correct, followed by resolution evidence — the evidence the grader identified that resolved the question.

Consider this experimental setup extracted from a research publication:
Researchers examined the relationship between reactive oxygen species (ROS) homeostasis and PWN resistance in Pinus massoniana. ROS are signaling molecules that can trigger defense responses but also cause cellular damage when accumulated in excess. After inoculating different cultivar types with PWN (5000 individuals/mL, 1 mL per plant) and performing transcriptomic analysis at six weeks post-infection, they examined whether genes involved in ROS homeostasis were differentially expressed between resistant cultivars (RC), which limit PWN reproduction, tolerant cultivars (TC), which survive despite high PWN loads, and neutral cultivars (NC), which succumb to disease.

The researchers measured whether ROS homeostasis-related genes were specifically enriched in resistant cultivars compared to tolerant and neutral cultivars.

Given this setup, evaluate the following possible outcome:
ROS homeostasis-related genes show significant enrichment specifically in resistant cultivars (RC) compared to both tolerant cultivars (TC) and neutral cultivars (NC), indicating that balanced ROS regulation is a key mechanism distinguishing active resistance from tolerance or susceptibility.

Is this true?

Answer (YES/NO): YES